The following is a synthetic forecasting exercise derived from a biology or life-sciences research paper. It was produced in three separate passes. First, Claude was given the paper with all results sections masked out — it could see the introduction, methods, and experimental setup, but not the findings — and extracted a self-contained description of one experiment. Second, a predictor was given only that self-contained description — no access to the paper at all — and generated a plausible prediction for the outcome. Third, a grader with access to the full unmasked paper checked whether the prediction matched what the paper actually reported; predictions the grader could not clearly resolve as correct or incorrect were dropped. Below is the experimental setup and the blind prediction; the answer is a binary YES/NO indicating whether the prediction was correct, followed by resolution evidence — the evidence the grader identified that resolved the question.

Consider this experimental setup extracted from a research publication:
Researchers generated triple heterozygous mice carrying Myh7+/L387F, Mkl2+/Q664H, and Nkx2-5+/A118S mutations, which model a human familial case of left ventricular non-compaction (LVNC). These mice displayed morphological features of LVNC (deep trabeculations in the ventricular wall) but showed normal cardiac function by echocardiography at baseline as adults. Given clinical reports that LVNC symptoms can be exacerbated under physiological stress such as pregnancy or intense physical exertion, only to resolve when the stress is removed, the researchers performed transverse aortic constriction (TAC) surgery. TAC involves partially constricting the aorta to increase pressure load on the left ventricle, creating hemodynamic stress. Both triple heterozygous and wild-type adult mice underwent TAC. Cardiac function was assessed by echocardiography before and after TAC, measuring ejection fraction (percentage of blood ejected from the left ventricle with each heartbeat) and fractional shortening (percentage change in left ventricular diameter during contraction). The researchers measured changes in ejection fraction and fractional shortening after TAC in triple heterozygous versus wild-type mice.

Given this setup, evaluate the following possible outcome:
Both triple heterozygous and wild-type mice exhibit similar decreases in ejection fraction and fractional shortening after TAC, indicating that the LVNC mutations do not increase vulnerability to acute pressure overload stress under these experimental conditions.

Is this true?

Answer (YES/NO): NO